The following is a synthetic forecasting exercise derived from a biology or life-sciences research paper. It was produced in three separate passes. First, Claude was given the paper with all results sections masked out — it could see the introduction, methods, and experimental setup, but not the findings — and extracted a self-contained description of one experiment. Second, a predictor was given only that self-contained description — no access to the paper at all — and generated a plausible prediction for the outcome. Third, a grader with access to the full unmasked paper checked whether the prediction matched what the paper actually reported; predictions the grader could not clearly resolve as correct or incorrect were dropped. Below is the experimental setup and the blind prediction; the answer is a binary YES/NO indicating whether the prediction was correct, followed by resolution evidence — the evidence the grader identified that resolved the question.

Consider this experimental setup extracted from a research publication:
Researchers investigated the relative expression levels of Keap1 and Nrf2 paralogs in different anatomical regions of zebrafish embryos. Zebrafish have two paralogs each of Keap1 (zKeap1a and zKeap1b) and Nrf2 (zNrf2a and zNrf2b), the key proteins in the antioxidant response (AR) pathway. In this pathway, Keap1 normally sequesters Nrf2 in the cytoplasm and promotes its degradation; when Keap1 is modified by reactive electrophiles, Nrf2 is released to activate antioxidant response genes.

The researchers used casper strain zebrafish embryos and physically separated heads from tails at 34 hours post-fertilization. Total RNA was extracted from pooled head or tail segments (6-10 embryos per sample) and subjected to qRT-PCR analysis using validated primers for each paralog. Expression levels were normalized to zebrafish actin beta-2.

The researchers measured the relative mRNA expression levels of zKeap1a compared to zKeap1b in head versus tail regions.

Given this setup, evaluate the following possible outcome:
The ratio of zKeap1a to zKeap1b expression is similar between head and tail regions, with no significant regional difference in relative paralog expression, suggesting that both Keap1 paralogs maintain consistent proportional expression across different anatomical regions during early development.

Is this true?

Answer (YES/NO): NO